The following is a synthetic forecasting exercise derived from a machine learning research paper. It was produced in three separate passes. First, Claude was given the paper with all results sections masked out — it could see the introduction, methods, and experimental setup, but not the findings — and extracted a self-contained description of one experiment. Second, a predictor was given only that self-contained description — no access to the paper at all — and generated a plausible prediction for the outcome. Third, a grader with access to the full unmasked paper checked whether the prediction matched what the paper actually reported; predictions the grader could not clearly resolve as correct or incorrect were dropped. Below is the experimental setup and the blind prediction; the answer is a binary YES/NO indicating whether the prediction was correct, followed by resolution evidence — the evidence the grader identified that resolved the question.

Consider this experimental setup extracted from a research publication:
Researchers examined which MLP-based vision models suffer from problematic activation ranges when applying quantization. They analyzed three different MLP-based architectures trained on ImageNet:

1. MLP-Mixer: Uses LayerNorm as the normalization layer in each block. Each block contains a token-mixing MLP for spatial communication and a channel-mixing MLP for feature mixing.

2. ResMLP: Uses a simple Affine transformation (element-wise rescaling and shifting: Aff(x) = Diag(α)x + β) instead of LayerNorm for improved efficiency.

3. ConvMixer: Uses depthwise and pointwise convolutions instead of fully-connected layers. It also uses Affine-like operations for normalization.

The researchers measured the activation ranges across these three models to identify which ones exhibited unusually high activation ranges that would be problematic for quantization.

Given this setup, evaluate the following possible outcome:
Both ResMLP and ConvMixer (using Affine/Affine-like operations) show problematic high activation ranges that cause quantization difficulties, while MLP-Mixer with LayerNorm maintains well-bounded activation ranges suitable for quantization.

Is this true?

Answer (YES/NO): NO